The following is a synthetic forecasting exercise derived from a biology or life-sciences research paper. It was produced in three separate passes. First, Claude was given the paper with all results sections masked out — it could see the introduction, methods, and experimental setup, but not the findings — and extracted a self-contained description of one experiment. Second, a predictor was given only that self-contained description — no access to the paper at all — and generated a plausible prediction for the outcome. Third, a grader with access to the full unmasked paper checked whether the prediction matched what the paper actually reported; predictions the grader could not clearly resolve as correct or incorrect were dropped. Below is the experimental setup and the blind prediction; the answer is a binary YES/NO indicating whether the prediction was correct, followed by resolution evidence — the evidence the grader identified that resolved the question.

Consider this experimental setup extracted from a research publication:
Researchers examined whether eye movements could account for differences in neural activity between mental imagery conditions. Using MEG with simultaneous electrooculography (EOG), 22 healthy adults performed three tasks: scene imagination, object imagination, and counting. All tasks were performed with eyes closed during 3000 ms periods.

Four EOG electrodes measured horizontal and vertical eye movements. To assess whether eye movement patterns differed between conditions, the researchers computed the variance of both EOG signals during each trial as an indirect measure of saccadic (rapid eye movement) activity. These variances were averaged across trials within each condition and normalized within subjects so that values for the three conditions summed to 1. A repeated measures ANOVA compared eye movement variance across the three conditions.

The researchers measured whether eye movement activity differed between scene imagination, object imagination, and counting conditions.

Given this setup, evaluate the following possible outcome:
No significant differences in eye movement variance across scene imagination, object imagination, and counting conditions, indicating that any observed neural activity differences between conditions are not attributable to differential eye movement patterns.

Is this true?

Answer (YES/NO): YES